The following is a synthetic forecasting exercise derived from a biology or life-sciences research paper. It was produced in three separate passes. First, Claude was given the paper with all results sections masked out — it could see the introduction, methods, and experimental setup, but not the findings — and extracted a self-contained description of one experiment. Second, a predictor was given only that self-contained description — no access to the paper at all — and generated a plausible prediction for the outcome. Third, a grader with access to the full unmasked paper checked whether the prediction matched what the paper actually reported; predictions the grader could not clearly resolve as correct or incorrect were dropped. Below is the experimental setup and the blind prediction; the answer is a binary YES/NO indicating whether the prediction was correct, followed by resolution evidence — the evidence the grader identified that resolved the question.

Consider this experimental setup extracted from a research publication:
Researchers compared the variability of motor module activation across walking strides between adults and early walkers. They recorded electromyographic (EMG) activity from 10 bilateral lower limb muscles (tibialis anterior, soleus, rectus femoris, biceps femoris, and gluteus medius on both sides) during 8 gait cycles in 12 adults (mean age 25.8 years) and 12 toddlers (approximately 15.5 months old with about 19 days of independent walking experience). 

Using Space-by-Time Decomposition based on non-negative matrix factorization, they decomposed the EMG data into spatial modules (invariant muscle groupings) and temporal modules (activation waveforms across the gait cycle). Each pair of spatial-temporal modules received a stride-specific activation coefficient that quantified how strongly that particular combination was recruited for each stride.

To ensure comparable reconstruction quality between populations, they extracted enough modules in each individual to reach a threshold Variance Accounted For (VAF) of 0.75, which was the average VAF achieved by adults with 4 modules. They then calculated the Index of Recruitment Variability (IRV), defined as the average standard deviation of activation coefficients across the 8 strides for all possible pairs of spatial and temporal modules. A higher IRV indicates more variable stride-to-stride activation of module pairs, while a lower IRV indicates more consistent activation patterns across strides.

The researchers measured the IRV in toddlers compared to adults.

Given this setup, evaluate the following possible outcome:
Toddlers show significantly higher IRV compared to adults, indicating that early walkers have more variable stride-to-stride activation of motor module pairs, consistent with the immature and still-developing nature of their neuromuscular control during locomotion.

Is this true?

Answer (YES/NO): YES